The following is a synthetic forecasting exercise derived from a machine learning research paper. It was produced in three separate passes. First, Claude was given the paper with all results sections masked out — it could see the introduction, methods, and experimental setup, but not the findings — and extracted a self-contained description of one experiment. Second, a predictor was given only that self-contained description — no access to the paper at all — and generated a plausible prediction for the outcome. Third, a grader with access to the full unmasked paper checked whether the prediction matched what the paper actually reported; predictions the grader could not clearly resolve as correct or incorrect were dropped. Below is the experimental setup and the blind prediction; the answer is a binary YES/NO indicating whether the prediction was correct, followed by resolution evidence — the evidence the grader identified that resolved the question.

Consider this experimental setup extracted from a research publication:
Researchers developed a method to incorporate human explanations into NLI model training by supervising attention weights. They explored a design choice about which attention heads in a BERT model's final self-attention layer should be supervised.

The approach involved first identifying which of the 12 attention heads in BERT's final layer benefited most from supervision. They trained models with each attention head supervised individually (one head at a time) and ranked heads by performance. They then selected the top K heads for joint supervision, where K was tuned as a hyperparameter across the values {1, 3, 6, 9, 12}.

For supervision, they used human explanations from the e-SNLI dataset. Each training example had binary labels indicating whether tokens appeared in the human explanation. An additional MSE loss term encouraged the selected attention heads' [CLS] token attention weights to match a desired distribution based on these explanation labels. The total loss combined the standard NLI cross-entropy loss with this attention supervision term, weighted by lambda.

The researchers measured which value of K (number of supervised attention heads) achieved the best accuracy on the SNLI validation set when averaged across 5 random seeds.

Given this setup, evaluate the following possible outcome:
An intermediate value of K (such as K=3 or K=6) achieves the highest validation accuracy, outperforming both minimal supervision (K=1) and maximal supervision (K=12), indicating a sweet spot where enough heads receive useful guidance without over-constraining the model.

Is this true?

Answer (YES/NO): YES